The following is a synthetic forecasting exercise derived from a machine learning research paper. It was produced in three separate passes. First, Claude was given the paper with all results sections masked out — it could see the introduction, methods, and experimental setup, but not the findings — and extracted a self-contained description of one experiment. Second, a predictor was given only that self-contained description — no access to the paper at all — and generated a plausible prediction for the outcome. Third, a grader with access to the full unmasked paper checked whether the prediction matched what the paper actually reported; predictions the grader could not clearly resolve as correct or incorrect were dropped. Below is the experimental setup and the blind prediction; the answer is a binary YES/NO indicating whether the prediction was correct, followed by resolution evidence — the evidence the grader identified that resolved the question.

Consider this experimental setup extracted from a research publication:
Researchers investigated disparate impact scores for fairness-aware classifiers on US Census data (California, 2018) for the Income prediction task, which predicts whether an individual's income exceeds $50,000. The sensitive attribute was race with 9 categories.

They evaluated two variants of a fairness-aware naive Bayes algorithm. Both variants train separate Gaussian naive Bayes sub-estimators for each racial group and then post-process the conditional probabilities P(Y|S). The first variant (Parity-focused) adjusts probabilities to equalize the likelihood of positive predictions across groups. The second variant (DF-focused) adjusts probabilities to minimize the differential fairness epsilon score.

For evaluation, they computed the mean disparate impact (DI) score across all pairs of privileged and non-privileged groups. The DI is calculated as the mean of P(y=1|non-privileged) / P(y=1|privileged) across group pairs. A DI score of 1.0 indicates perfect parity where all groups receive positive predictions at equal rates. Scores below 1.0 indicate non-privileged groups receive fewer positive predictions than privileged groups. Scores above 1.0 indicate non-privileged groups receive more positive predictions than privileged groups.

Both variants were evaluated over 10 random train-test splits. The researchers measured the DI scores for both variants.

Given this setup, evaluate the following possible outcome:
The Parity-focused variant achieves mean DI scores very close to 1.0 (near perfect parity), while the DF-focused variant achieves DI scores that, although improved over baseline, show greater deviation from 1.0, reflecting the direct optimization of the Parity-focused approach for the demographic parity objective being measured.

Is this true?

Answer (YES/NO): NO